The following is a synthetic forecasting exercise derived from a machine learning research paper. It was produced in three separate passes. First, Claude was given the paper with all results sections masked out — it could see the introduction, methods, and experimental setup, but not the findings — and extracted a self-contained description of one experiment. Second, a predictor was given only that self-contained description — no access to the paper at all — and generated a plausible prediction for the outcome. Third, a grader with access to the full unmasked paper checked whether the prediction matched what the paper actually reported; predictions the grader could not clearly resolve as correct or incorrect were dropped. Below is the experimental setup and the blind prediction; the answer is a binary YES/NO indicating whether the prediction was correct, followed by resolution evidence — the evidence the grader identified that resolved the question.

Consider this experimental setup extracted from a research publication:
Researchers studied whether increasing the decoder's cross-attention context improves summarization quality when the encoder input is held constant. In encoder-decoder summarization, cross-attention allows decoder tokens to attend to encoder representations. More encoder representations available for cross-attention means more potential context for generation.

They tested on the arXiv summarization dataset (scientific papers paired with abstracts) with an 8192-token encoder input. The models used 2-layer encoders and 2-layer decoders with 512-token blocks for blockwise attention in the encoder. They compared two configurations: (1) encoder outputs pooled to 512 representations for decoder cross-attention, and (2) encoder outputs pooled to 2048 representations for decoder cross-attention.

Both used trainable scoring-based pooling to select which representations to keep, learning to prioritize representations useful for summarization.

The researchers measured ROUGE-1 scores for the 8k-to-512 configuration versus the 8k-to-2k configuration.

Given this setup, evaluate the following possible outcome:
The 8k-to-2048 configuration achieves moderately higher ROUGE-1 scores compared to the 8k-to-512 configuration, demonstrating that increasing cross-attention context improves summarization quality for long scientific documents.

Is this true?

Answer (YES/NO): YES